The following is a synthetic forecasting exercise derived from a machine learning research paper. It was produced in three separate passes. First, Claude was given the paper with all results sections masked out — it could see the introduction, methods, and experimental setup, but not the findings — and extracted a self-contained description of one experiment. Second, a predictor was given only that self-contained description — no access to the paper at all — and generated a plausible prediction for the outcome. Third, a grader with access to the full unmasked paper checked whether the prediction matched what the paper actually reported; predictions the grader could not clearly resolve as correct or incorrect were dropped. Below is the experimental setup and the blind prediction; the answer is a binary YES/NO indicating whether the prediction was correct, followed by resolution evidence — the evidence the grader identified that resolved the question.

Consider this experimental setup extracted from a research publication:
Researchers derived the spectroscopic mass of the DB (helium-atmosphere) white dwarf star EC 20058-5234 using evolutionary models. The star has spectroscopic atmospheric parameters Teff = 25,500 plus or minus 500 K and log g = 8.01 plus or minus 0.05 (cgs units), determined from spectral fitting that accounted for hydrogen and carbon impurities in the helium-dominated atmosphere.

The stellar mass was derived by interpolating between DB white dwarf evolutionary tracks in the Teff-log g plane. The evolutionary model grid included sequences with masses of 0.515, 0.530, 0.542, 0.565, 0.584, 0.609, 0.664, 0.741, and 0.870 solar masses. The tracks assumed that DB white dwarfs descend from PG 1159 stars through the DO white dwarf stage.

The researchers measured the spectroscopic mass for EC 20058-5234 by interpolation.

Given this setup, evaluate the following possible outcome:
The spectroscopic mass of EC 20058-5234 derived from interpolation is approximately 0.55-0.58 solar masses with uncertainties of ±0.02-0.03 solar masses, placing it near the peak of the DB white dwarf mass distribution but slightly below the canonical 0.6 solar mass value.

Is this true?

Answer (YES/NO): NO